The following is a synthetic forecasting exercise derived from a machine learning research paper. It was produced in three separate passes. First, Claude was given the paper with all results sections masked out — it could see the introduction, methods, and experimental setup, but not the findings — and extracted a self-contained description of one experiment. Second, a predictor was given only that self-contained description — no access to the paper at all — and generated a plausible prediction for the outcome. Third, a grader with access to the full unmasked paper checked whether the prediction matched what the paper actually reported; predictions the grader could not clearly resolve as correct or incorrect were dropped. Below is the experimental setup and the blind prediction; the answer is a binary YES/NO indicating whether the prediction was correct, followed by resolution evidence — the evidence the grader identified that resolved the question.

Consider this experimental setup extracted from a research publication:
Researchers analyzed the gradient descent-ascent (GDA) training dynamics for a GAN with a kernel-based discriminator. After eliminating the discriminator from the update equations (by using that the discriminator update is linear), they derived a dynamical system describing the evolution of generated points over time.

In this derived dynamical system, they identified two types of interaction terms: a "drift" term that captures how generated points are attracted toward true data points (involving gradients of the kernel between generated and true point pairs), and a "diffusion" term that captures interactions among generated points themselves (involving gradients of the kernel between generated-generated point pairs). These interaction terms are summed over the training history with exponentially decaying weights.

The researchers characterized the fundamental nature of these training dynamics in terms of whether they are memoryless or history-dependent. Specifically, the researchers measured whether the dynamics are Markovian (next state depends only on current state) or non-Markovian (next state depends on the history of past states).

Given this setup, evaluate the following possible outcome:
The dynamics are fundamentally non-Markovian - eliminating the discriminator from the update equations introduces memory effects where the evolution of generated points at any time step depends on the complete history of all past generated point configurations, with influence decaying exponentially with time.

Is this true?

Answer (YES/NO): YES